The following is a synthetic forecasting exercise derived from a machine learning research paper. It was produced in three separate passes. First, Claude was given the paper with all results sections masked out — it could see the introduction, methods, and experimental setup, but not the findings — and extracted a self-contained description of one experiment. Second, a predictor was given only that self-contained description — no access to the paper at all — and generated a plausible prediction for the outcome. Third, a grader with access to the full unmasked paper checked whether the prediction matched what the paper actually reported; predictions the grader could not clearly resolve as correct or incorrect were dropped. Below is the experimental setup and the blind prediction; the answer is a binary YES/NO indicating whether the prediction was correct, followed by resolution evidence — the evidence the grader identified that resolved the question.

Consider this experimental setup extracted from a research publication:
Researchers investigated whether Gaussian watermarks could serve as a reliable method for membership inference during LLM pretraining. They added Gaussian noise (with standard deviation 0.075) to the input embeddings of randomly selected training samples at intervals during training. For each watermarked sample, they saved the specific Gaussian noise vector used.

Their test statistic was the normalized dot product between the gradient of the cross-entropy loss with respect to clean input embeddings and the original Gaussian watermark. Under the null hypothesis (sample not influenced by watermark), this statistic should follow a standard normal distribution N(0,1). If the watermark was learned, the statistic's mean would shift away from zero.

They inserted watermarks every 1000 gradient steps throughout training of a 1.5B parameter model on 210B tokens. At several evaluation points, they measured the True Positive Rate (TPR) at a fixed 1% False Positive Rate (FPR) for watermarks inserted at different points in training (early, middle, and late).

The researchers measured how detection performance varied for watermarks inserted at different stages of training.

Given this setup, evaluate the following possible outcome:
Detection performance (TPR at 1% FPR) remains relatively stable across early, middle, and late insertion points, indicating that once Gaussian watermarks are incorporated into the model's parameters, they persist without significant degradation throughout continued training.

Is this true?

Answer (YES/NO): NO